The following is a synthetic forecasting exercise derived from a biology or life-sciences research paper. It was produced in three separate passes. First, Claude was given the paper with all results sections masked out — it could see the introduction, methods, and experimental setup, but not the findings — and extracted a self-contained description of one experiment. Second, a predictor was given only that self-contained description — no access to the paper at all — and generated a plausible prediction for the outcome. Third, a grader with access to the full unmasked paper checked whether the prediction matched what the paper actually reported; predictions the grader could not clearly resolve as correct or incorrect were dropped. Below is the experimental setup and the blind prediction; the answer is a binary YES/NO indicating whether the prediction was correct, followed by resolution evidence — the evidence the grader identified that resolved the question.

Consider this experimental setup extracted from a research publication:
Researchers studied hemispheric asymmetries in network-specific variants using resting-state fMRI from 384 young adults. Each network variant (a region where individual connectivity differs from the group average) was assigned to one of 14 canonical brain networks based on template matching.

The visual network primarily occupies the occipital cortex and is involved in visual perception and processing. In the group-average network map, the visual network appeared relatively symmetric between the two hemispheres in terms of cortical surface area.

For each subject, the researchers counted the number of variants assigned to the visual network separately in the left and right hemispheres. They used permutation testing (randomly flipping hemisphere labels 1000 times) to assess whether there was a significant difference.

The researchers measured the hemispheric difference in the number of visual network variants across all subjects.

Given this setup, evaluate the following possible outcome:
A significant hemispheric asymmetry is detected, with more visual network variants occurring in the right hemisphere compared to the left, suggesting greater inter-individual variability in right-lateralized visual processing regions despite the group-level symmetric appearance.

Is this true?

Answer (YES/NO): NO